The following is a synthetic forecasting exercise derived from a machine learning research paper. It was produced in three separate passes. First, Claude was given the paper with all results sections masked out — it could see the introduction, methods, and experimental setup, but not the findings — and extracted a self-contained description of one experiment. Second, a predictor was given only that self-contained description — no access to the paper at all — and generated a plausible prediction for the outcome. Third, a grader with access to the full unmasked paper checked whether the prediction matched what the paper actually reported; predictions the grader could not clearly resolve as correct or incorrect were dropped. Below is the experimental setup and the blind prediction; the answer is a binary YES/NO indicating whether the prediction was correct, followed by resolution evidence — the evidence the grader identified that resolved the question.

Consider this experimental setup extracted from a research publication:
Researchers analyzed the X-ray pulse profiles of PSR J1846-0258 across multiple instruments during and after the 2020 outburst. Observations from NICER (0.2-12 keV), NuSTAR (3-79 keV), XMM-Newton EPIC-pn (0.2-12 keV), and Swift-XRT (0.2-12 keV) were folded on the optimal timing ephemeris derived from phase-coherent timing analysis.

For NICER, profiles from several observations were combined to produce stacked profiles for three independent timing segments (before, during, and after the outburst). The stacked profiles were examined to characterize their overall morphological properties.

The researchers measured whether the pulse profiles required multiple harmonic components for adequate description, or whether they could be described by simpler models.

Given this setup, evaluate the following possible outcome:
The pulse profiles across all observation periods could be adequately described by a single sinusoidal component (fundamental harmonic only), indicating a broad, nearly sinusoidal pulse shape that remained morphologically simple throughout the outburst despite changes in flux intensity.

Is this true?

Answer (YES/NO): YES